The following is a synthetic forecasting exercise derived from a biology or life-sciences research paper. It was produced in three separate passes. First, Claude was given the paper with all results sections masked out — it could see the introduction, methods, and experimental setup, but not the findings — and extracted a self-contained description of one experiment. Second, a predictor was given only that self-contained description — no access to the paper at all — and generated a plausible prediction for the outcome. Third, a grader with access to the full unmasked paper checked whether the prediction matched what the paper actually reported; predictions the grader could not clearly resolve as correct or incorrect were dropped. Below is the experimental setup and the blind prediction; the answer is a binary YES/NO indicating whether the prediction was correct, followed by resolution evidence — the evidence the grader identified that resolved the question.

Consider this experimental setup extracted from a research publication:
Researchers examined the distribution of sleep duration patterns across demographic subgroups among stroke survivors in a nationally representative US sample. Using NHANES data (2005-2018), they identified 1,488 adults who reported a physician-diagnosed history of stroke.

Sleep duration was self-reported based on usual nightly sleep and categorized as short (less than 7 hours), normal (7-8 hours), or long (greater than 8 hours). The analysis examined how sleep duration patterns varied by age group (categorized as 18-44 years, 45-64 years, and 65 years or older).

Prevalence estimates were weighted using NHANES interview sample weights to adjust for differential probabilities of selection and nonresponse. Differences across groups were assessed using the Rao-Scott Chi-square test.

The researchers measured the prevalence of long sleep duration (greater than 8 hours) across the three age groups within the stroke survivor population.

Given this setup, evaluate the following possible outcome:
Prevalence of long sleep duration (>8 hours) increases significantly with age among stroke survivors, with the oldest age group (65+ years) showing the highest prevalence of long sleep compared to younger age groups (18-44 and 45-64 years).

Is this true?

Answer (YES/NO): YES